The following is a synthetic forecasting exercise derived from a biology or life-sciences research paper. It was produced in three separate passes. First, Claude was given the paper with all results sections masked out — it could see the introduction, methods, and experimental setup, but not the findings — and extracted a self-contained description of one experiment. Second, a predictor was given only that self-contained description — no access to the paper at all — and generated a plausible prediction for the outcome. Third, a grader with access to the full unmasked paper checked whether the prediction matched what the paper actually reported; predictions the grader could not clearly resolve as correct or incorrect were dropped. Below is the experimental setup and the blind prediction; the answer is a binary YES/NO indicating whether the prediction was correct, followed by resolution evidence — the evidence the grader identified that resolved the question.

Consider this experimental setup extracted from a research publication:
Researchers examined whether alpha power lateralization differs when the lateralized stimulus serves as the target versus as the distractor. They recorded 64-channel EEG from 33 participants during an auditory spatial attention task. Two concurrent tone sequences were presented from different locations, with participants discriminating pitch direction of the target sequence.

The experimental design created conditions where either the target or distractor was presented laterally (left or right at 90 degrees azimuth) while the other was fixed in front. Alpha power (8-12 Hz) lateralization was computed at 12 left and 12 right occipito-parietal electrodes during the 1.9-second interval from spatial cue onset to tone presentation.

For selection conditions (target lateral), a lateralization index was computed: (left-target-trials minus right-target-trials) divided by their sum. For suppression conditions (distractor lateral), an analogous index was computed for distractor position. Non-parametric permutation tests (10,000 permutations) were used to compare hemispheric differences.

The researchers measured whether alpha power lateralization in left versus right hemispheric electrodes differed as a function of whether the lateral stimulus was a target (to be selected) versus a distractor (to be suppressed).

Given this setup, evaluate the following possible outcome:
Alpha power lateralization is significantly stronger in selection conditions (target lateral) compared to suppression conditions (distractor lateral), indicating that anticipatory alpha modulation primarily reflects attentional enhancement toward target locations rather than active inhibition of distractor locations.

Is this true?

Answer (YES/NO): NO